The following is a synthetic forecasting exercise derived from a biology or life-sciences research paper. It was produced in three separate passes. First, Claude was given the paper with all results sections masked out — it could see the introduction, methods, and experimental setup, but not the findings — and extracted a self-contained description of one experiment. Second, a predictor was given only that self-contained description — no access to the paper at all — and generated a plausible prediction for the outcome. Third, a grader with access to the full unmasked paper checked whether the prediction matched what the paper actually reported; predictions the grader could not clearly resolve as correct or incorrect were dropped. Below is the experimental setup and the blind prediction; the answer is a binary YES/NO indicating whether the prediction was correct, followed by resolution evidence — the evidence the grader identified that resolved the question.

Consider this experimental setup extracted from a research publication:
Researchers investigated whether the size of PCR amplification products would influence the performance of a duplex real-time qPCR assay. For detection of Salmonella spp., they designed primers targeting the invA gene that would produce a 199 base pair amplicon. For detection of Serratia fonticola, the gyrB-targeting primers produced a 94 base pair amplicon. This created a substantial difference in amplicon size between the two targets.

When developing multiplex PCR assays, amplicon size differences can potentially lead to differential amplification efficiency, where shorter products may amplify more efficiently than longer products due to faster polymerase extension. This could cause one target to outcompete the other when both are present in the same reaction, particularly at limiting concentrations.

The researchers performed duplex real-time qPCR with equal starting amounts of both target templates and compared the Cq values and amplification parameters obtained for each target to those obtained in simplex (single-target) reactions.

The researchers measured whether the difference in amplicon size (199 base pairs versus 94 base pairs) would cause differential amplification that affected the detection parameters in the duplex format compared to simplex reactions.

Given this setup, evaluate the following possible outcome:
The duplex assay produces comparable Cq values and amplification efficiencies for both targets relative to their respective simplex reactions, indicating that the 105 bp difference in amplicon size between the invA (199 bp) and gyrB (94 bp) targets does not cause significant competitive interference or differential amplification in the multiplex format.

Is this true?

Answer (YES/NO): YES